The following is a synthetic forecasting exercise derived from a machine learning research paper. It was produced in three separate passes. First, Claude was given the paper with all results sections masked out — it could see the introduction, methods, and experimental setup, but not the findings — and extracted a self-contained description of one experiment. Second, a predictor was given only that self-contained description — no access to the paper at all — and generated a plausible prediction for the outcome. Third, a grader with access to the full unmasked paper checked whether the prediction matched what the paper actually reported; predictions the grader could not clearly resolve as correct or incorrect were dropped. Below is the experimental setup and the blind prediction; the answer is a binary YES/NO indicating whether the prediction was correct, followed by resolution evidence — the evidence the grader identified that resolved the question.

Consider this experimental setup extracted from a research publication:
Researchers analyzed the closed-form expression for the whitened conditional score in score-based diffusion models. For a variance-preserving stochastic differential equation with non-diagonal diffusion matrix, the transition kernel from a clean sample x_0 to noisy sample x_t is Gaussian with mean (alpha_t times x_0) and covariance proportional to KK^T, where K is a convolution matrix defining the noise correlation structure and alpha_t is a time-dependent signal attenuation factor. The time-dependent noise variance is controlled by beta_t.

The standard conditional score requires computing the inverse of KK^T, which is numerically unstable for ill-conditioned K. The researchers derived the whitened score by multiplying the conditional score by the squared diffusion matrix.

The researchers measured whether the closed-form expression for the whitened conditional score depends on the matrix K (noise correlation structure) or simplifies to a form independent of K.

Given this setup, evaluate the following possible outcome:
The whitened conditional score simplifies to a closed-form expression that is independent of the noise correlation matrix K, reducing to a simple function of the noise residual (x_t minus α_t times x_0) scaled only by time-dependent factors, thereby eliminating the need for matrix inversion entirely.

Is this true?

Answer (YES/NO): YES